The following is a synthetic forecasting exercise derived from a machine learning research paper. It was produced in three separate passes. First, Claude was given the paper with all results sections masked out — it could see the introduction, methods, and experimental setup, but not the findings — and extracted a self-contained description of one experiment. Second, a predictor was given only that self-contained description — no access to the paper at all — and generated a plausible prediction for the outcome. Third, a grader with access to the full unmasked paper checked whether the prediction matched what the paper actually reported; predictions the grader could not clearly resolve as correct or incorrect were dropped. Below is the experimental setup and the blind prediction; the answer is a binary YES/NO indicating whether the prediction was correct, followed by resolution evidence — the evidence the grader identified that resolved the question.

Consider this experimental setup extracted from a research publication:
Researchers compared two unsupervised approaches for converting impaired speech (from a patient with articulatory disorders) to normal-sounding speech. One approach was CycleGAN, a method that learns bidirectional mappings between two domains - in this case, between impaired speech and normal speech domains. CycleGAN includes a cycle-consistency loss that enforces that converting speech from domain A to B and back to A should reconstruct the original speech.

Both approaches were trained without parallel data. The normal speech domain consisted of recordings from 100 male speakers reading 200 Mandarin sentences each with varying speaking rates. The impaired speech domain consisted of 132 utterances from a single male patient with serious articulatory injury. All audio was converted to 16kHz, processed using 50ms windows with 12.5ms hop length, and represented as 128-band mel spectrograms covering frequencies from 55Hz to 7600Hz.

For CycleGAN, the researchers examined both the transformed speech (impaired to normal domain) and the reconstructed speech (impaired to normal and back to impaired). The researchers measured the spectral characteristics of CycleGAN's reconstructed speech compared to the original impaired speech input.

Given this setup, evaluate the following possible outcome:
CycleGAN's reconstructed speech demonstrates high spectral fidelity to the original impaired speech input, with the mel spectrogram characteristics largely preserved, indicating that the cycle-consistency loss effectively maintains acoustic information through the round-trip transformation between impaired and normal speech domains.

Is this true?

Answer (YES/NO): NO